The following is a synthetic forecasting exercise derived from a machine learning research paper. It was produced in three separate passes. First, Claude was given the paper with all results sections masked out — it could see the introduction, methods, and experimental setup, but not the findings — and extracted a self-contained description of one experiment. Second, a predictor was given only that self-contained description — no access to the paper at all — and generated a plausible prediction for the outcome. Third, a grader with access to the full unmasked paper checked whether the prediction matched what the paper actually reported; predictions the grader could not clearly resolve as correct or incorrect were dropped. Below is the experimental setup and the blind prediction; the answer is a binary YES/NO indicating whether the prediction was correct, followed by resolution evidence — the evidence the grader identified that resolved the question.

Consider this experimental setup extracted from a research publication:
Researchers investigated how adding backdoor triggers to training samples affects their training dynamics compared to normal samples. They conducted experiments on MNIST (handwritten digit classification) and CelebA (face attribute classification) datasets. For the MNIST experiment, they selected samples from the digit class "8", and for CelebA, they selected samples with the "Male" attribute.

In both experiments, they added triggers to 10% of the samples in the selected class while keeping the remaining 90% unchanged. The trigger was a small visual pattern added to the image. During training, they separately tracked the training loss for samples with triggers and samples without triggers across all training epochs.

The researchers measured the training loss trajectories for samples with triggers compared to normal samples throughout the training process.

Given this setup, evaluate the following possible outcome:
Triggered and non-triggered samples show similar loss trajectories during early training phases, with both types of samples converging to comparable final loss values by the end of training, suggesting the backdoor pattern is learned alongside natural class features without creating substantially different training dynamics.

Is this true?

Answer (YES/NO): NO